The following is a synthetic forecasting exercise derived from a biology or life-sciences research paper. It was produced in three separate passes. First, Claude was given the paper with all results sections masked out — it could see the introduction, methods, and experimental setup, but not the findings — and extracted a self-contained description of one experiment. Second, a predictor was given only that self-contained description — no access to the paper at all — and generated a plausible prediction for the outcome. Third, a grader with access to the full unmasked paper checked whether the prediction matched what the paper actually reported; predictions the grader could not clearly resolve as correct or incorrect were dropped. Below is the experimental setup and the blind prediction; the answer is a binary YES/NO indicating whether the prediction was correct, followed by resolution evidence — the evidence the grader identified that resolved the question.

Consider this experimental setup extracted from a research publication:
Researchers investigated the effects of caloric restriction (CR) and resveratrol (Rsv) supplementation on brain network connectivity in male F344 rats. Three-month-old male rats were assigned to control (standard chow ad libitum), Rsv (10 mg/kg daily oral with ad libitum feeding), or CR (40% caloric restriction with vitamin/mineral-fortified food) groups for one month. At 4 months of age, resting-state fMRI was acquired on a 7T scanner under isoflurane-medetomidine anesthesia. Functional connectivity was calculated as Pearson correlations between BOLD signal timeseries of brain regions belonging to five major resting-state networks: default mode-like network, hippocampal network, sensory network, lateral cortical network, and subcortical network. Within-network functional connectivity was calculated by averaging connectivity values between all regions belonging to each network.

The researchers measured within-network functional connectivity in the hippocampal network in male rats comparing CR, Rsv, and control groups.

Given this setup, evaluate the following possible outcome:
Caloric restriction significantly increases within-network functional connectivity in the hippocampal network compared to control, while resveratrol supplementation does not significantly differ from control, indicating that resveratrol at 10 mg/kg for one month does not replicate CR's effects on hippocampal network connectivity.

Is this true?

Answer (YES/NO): NO